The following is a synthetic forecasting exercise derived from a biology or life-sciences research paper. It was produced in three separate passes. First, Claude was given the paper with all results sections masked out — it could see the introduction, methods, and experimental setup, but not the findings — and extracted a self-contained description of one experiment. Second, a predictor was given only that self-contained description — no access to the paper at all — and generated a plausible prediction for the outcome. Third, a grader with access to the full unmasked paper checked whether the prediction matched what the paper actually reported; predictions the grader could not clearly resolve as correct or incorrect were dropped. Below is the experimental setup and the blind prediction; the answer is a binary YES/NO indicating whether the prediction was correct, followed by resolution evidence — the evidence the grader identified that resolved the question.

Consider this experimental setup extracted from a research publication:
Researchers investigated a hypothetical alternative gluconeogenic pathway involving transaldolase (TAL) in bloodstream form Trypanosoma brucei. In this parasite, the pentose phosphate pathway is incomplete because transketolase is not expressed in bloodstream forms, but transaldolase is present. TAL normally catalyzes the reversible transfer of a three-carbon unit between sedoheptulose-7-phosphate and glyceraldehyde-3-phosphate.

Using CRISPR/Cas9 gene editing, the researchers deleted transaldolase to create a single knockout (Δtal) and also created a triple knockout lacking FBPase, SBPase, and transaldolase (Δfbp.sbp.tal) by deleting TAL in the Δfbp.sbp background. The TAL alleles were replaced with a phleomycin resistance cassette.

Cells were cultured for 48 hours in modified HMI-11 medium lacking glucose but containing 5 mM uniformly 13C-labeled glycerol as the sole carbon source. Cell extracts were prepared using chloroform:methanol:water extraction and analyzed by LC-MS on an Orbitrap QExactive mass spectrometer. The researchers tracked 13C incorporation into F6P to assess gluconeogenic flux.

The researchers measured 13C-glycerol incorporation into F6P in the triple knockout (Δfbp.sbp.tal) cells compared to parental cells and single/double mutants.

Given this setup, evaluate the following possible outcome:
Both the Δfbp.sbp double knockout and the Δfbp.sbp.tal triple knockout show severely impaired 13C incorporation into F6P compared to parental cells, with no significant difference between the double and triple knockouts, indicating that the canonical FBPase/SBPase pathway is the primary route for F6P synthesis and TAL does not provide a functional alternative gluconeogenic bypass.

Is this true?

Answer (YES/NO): NO